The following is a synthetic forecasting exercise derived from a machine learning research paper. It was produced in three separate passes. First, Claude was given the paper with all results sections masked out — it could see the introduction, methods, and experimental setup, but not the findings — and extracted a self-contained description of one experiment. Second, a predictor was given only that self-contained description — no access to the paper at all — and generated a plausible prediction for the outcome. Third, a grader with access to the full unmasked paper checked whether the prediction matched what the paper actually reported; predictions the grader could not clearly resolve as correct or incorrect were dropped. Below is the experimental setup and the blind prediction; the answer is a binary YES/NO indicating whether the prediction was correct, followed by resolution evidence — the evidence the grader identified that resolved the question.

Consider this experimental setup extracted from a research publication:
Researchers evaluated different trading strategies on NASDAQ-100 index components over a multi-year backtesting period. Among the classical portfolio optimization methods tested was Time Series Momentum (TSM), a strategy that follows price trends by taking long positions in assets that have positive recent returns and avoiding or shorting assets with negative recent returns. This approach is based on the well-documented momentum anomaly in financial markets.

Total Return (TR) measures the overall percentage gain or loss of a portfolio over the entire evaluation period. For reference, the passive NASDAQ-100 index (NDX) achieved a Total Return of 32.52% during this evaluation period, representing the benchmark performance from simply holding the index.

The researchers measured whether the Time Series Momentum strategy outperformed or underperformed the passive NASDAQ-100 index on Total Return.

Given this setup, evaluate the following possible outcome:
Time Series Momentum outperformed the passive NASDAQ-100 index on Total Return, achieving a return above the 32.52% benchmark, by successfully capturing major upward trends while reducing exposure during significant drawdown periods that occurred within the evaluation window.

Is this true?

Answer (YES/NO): NO